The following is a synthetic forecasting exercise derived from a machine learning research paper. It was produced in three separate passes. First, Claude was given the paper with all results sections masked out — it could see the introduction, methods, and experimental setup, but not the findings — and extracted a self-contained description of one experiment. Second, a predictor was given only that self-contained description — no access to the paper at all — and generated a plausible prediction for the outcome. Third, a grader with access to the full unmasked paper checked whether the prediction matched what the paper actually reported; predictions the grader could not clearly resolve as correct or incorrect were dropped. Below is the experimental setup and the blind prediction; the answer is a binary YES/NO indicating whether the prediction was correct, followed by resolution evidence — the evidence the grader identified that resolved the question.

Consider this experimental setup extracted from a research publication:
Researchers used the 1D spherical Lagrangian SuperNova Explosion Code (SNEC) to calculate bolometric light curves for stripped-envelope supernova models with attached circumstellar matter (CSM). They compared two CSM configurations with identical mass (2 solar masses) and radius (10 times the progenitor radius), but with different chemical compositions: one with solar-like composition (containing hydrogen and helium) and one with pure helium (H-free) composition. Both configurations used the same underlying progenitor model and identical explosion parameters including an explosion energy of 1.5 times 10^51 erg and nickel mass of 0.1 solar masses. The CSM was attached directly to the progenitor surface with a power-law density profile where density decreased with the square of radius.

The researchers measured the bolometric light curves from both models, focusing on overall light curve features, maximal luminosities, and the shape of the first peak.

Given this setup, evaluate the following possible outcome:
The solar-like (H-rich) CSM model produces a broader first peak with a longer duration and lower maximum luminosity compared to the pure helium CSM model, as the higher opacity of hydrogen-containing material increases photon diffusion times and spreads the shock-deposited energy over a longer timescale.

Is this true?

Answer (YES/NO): NO